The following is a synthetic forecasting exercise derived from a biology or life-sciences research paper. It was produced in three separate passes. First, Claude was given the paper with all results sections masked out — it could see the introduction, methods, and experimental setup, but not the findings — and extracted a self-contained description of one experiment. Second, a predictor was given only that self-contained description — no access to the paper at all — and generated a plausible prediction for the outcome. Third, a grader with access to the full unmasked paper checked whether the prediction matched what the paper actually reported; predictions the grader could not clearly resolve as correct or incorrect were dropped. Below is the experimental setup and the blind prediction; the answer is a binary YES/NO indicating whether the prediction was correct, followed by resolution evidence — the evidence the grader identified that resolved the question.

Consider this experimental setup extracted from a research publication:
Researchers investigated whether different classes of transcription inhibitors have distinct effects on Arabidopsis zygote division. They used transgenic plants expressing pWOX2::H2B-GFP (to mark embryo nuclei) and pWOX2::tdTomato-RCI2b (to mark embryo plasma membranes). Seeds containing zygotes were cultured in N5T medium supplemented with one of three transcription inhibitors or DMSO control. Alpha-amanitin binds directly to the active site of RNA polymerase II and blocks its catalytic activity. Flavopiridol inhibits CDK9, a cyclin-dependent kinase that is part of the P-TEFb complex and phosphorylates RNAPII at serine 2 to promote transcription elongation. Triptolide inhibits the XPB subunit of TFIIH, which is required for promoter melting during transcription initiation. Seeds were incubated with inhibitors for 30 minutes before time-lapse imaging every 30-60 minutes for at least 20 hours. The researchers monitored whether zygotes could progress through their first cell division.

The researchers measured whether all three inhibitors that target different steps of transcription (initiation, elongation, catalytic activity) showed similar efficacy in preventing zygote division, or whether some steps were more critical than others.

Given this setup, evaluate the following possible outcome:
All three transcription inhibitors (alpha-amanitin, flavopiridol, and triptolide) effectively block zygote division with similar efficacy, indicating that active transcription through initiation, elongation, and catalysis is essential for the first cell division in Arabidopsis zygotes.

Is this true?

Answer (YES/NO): NO